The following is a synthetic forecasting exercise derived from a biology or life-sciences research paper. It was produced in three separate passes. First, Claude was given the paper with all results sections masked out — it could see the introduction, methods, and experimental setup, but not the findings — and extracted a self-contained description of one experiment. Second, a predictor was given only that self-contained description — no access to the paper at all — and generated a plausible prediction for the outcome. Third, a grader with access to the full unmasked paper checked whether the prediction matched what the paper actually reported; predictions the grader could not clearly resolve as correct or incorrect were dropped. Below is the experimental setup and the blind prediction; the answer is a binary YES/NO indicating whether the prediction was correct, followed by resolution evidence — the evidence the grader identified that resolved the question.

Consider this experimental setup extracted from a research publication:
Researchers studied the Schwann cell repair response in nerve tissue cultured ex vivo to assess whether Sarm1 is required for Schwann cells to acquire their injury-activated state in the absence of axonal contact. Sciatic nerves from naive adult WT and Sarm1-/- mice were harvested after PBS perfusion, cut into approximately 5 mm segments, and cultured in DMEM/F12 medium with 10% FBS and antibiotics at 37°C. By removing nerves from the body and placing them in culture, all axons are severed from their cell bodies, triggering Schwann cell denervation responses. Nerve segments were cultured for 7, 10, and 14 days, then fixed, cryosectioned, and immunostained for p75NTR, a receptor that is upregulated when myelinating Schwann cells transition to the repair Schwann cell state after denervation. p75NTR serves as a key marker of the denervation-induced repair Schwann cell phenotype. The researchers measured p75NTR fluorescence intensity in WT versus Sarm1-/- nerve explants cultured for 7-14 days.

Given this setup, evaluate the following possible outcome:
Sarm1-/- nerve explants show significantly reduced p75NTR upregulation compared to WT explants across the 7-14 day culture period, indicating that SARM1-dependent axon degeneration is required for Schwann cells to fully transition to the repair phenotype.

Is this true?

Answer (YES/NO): NO